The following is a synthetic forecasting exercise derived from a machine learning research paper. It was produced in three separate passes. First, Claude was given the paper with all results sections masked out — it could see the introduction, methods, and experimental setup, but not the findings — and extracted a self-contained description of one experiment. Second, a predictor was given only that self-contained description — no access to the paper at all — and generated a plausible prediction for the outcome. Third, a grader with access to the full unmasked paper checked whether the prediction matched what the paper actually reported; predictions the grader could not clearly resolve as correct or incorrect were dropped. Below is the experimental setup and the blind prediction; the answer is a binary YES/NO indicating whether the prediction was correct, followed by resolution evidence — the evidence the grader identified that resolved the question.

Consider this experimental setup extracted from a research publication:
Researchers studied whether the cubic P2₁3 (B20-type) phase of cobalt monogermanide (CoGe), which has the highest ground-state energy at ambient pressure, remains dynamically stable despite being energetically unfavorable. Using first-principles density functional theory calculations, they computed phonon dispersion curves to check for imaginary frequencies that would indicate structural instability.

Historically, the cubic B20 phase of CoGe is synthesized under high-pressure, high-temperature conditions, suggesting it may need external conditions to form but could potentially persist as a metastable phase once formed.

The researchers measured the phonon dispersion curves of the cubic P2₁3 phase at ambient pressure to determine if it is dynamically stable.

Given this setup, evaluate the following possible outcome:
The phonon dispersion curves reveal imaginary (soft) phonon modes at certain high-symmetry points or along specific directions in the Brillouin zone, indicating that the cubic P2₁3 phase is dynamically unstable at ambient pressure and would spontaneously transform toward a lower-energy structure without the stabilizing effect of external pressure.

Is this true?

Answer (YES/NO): NO